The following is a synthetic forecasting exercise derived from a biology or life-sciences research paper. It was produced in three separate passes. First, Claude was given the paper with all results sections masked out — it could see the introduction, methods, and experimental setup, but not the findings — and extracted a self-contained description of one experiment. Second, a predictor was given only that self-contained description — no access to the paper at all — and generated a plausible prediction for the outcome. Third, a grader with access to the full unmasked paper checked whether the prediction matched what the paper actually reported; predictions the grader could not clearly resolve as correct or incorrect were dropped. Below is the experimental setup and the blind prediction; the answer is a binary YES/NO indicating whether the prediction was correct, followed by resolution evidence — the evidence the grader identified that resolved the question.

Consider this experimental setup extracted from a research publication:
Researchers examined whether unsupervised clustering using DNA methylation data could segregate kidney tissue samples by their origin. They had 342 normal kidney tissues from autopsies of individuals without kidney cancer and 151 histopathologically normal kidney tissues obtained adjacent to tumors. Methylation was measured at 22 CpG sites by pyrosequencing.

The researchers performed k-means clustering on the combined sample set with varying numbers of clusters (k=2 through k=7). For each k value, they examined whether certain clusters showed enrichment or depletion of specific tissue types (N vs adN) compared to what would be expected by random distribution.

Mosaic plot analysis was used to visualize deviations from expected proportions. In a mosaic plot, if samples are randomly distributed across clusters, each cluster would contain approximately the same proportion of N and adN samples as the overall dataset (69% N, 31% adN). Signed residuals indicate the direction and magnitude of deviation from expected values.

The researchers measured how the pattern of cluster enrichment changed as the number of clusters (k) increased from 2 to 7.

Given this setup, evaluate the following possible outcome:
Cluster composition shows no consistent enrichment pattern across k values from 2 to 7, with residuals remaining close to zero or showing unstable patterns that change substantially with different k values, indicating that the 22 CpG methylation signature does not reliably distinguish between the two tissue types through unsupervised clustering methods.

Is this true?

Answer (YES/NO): NO